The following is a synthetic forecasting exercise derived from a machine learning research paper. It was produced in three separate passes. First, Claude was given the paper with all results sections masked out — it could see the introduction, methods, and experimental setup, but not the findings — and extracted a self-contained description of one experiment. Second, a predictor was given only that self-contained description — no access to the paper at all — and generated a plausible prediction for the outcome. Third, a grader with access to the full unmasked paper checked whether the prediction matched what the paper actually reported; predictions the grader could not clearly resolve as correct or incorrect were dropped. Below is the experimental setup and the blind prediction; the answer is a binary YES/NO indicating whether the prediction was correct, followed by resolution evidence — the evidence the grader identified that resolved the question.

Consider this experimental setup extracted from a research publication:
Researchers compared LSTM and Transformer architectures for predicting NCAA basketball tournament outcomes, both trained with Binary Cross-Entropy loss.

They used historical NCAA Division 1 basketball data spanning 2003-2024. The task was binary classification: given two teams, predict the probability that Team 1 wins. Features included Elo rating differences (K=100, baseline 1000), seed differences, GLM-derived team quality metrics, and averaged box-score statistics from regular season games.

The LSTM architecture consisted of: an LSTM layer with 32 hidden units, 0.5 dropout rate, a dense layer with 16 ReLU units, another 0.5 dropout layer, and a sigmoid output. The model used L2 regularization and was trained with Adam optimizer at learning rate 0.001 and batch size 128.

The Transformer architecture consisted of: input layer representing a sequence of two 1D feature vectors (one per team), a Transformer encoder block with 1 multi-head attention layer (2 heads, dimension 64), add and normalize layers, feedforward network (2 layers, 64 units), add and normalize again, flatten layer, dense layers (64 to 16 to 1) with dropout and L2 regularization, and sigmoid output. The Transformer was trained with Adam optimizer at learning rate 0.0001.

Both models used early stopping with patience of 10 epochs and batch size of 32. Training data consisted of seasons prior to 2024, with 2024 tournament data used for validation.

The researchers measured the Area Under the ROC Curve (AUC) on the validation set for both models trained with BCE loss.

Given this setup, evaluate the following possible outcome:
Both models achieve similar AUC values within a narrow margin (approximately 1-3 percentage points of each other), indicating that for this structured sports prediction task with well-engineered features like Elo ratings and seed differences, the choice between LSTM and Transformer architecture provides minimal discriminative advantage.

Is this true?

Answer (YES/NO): NO